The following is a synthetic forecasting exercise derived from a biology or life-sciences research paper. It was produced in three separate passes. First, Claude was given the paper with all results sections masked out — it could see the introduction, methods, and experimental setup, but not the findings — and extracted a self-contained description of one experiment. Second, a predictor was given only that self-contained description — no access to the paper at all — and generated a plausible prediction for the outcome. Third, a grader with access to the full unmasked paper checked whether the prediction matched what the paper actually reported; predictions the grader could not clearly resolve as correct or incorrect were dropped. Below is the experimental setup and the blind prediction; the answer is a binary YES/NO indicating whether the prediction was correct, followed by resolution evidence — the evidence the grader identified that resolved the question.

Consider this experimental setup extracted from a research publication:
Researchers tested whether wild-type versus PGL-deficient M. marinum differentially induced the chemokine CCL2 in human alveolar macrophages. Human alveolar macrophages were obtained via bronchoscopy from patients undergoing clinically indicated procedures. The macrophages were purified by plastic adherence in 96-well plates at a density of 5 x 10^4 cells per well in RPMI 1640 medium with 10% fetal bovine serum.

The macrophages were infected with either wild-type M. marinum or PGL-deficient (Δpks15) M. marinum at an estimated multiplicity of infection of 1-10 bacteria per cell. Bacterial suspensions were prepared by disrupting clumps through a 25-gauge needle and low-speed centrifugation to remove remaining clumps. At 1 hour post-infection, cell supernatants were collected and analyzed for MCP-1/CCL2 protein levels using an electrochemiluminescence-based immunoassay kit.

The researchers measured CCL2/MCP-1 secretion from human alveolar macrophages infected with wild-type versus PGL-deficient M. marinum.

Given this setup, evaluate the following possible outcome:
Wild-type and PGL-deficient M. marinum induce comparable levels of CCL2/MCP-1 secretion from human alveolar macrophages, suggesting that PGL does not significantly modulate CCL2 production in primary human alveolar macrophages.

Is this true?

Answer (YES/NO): NO